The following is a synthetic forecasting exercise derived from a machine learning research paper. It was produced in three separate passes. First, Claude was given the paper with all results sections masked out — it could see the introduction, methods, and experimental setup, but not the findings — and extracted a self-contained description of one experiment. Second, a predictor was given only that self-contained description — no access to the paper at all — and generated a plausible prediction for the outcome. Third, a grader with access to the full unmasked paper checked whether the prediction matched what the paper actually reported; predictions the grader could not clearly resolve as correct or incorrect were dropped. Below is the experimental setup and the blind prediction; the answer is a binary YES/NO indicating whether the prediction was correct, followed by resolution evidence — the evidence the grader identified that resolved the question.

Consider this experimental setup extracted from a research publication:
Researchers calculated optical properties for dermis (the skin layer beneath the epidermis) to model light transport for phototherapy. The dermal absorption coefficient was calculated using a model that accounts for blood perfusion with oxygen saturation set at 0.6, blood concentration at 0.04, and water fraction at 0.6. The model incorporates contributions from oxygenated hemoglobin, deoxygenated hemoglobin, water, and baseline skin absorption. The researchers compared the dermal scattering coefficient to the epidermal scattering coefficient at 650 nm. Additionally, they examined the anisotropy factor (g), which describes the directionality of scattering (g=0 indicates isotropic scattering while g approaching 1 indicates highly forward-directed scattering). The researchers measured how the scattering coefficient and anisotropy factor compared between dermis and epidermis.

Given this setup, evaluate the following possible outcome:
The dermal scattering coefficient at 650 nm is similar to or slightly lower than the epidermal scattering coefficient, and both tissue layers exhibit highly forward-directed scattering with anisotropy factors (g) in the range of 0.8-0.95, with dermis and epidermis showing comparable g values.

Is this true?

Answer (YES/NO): NO